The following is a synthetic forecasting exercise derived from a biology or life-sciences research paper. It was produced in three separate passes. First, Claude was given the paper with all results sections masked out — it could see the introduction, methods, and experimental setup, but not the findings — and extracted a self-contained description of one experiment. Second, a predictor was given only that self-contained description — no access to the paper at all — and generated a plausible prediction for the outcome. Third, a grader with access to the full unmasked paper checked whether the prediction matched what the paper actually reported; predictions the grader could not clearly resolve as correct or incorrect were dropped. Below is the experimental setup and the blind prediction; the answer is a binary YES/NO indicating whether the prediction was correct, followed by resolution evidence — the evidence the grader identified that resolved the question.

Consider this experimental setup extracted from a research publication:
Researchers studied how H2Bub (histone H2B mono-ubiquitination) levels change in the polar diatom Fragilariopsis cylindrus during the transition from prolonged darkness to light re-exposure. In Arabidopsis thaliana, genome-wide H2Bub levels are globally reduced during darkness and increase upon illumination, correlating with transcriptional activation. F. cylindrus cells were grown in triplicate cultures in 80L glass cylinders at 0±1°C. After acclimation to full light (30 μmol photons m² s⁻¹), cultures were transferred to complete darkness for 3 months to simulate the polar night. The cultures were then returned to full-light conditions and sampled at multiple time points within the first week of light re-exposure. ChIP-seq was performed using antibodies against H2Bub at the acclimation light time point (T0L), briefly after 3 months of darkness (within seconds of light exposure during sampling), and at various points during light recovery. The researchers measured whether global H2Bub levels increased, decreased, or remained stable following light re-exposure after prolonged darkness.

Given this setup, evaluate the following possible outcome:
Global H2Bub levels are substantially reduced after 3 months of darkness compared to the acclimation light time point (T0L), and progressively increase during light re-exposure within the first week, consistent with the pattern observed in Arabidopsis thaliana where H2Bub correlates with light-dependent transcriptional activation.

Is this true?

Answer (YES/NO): YES